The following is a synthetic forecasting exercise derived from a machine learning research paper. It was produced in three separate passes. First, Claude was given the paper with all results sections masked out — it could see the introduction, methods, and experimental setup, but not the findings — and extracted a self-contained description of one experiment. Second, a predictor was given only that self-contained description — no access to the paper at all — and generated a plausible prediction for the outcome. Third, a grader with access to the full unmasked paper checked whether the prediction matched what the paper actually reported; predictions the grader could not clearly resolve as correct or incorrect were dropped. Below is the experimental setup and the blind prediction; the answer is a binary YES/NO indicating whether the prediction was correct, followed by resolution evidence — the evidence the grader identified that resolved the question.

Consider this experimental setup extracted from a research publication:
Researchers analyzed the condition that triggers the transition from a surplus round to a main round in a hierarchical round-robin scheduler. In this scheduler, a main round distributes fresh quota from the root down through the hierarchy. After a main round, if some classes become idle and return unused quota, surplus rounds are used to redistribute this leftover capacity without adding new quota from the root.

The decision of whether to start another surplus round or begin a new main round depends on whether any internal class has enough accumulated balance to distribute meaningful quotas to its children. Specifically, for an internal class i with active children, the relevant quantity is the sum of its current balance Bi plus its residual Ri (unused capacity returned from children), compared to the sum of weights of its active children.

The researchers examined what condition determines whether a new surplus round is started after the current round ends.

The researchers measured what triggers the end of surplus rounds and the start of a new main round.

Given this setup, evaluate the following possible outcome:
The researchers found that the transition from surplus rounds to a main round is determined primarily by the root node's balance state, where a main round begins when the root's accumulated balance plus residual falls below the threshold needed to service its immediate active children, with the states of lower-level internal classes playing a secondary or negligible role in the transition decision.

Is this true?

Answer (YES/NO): NO